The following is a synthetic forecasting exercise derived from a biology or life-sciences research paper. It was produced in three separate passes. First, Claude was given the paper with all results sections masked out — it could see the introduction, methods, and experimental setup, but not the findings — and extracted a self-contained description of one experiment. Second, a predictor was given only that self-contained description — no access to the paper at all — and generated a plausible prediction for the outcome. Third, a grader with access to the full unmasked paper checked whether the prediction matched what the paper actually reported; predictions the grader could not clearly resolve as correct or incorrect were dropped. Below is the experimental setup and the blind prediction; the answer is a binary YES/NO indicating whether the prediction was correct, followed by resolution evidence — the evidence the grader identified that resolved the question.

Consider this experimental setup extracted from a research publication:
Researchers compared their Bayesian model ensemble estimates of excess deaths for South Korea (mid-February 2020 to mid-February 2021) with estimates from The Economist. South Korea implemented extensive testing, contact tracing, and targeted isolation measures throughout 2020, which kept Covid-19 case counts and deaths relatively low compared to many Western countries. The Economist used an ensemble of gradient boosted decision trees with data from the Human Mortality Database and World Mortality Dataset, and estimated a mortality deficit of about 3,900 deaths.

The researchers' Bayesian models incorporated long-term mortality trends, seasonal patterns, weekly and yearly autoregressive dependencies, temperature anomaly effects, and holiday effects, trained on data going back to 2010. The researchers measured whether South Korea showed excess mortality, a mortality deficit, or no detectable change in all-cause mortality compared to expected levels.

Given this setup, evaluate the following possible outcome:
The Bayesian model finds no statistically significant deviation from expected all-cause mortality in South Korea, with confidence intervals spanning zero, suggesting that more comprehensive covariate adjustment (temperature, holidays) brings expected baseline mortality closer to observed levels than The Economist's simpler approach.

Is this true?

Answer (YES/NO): YES